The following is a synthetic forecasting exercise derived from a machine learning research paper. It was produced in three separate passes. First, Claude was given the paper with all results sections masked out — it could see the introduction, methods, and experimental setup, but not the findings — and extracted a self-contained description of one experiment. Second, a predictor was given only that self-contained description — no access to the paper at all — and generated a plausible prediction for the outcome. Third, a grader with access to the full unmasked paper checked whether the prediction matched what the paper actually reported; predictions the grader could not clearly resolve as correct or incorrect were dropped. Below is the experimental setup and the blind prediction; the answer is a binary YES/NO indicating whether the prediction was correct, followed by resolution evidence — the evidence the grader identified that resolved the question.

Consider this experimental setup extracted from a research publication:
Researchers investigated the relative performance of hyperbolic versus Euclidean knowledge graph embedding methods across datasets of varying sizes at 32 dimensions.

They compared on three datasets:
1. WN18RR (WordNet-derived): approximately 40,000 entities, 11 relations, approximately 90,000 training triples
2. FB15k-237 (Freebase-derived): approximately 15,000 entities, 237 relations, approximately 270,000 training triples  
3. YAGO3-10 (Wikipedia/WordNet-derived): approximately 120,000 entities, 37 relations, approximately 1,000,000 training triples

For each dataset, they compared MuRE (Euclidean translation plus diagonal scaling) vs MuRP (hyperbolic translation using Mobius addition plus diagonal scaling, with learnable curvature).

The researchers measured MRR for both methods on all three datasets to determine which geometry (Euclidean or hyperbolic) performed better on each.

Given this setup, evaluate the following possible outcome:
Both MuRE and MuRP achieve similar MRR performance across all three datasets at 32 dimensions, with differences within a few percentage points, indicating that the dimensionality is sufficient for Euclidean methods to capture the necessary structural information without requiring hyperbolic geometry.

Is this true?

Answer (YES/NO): NO